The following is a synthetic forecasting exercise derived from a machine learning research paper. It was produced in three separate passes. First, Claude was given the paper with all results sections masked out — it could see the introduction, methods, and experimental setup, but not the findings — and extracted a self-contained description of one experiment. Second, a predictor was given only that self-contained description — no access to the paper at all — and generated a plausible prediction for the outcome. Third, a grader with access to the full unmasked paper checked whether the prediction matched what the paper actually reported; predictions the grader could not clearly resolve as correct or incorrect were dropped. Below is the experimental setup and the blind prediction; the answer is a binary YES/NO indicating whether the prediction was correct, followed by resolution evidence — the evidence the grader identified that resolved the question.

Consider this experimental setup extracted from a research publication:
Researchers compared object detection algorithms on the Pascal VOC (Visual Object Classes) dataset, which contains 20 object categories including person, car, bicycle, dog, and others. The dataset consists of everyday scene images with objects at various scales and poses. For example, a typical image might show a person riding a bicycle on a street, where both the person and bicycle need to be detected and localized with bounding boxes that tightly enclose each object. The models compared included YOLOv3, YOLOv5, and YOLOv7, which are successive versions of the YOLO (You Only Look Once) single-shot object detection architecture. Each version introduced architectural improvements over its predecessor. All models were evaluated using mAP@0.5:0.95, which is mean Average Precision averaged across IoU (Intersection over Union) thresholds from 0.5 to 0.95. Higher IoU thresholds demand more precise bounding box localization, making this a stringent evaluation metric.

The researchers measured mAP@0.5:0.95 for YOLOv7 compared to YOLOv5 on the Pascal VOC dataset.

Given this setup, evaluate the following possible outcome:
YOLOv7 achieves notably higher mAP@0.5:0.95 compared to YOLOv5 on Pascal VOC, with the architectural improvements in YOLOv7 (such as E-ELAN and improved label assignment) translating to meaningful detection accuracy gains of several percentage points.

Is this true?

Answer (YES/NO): NO